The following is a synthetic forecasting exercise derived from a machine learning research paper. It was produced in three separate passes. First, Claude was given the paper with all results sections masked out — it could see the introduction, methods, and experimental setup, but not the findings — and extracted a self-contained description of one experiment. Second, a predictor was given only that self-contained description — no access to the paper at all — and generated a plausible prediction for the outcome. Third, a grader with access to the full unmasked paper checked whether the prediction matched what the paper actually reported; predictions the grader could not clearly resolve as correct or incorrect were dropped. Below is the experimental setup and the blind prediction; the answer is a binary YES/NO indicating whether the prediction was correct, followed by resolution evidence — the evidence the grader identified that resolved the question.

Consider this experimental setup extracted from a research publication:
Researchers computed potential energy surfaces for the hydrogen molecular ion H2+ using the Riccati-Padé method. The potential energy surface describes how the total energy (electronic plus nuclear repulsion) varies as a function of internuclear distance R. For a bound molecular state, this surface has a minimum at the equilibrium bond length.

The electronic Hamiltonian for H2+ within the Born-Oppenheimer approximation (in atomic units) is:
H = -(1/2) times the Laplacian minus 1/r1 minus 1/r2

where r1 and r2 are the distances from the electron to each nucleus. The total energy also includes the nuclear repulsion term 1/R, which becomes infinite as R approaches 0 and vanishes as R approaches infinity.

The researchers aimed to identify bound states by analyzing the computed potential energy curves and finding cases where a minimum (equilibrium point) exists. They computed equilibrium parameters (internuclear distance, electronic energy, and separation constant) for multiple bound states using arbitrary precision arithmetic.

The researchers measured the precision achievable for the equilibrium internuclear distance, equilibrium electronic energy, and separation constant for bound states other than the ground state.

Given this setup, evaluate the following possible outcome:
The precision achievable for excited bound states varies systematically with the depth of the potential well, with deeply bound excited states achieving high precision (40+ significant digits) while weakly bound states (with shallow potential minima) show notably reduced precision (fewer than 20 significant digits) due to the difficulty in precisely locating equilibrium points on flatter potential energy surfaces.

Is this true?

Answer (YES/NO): NO